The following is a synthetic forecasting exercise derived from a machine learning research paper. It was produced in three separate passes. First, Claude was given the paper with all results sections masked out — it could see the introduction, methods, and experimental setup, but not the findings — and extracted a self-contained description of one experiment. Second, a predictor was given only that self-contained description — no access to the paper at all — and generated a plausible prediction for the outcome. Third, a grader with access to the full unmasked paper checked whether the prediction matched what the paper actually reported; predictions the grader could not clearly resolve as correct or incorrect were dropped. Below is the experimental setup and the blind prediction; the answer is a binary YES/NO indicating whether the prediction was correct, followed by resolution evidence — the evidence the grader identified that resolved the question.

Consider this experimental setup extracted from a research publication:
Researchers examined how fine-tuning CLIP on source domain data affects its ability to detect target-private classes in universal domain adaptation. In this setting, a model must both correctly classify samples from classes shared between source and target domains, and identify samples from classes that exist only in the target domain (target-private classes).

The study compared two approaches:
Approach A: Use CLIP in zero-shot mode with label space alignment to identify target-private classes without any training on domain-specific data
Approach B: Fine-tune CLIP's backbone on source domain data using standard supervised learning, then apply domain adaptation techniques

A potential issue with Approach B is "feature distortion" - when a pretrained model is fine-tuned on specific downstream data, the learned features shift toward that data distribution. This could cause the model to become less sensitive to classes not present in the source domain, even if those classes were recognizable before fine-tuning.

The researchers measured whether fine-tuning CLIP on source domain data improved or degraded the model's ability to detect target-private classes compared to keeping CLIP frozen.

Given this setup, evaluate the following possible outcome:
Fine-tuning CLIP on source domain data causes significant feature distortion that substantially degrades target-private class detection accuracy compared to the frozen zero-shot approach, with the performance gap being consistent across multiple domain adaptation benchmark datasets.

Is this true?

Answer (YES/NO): NO